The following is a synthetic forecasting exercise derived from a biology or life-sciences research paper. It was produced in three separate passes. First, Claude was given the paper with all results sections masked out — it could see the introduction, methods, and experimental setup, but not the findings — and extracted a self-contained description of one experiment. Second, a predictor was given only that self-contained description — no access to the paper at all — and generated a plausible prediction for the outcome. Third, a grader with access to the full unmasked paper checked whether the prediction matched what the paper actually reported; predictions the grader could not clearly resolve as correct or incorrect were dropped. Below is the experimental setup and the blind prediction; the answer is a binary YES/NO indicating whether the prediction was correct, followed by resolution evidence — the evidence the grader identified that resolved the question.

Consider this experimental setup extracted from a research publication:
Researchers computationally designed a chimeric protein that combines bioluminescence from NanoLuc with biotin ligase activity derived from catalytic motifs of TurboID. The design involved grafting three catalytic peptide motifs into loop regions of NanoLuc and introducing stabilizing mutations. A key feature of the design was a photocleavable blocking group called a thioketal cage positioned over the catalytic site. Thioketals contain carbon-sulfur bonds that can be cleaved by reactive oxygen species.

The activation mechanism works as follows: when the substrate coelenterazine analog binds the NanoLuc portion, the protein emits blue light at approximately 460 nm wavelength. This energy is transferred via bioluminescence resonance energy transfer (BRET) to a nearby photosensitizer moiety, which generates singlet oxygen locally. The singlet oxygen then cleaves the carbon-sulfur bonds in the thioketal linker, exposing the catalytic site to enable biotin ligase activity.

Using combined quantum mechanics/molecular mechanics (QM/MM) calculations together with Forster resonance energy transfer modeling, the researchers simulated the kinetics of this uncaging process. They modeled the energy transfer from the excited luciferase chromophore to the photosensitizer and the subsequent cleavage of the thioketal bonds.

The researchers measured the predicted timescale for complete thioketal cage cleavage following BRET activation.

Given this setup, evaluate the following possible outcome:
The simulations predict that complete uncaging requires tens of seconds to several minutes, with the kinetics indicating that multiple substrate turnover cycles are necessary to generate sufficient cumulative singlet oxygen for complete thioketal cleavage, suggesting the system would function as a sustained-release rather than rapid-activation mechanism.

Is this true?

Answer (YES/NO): NO